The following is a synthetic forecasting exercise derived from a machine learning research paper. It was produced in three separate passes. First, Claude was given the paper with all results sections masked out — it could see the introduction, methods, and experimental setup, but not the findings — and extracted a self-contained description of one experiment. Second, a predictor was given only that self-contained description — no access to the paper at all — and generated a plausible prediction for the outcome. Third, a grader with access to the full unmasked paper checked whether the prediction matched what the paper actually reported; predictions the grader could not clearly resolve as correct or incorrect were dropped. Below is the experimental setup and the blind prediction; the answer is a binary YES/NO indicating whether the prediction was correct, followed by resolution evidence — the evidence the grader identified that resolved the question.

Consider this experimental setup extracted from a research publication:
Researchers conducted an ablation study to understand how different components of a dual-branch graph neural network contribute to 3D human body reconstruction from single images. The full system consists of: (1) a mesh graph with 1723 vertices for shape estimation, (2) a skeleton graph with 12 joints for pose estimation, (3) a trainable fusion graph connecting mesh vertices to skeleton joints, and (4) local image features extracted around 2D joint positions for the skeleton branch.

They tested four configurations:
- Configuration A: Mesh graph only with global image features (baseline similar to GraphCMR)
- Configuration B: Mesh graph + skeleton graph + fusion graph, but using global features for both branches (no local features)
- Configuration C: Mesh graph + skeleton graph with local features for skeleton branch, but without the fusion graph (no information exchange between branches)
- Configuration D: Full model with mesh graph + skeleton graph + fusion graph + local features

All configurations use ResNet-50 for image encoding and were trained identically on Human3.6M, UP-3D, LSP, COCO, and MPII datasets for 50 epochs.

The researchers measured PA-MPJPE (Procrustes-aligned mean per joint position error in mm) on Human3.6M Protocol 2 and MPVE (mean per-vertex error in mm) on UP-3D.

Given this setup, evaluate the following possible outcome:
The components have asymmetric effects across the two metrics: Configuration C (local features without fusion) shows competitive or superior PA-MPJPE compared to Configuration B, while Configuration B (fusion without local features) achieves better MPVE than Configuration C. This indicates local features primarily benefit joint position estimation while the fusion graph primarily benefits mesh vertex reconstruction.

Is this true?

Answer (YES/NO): NO